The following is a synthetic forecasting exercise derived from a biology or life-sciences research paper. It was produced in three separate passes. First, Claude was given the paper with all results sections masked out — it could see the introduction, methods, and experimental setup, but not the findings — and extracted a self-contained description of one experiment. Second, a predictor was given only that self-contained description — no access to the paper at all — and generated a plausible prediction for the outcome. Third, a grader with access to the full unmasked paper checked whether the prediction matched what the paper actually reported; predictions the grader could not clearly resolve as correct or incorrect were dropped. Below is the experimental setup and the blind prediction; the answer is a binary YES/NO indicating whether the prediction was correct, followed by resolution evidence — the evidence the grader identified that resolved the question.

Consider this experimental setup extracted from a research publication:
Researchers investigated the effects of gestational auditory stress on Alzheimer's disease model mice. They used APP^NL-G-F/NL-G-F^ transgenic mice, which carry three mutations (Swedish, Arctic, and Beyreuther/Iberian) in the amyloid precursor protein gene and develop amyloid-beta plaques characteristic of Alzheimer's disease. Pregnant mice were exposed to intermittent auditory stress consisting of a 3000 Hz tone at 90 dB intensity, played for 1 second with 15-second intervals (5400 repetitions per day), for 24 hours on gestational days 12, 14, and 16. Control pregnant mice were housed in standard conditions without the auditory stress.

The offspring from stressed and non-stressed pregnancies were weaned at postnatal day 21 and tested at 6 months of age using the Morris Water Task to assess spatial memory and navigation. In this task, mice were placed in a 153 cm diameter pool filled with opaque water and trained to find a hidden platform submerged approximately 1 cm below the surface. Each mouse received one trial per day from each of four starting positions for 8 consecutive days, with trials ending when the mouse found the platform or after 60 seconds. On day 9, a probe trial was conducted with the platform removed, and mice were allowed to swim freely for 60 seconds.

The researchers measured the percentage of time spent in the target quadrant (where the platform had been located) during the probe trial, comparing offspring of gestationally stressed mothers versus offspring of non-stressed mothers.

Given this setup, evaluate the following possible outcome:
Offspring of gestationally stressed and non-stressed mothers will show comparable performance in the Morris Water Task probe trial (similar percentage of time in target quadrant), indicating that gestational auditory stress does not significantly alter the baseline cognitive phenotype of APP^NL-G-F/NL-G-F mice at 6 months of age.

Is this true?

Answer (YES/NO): NO